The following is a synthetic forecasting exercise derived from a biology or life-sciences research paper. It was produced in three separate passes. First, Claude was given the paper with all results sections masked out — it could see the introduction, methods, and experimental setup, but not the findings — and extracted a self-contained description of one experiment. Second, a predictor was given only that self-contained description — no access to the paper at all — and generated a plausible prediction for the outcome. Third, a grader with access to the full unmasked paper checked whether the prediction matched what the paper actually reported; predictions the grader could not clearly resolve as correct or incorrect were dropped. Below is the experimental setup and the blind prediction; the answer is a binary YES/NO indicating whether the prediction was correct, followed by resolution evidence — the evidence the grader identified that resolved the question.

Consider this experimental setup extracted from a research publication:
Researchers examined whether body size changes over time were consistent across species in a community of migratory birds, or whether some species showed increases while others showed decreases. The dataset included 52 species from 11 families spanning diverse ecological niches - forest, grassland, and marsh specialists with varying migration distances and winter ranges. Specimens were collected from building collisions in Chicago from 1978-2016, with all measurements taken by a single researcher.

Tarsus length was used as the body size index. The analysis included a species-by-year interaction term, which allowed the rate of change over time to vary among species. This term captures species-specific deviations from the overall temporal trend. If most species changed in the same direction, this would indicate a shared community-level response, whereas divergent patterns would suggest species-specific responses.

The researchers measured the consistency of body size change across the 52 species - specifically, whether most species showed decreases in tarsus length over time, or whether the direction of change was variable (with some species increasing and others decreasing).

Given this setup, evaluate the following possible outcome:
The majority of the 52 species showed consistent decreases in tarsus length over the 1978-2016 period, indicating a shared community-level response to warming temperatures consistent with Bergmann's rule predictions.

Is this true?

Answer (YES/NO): YES